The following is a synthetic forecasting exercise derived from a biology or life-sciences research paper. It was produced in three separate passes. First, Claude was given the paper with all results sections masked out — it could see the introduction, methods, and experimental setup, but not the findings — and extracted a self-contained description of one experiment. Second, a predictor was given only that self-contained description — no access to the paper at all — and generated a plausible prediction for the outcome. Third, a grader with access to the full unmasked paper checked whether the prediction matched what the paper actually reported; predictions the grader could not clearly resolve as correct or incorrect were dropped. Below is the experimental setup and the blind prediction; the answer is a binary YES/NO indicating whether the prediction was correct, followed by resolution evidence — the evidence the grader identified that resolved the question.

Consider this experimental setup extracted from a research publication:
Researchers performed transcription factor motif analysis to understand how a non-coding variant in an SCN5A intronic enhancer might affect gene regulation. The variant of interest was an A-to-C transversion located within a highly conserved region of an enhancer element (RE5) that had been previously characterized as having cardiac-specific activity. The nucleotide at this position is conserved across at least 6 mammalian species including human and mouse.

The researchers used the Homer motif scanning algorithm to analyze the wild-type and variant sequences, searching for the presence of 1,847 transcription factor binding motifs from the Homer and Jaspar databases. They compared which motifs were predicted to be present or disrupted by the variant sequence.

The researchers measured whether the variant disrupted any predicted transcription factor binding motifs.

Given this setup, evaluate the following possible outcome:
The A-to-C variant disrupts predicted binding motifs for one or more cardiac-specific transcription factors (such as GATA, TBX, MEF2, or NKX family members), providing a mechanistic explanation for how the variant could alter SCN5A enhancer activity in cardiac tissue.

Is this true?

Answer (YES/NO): YES